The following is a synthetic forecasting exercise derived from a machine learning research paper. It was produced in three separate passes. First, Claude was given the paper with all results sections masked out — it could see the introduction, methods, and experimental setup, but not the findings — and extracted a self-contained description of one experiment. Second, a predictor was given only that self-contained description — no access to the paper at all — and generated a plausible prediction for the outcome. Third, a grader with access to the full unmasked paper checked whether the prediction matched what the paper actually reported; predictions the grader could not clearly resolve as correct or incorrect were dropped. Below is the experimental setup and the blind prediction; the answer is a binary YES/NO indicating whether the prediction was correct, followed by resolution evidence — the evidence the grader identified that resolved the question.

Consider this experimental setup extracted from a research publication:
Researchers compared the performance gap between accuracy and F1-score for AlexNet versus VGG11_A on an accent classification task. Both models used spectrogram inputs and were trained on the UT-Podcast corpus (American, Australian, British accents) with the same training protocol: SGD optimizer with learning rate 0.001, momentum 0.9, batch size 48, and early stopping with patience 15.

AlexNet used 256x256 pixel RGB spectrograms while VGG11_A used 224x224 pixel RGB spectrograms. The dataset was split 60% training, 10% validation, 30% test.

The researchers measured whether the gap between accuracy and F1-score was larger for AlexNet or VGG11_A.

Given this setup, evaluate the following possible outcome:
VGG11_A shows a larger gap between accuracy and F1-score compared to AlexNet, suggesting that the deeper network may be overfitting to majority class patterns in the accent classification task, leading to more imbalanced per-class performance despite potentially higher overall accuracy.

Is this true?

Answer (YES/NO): NO